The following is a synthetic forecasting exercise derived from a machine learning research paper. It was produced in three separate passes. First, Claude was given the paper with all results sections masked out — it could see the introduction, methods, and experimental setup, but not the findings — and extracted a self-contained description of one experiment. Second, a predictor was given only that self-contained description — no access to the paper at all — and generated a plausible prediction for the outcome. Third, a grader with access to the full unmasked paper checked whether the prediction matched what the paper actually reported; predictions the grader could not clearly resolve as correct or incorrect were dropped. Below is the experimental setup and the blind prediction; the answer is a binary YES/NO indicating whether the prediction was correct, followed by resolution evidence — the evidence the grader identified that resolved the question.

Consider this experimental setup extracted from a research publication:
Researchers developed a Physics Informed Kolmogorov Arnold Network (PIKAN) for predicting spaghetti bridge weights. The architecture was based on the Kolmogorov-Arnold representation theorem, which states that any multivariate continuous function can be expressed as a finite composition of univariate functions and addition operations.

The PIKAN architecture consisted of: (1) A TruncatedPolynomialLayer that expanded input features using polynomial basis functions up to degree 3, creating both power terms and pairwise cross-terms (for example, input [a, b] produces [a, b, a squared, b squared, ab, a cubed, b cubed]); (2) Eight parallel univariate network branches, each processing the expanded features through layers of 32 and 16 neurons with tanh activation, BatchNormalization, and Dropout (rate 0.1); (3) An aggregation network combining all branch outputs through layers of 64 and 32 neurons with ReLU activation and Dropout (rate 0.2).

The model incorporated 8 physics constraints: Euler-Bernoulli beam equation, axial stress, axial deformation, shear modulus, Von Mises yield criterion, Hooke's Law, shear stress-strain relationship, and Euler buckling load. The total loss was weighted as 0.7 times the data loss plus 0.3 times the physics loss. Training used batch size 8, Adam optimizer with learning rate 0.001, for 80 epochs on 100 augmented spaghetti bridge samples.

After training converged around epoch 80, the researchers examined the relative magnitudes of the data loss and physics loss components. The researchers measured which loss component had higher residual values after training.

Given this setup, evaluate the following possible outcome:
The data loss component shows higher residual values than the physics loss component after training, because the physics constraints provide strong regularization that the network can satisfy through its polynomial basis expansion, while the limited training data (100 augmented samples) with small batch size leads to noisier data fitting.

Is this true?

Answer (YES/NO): YES